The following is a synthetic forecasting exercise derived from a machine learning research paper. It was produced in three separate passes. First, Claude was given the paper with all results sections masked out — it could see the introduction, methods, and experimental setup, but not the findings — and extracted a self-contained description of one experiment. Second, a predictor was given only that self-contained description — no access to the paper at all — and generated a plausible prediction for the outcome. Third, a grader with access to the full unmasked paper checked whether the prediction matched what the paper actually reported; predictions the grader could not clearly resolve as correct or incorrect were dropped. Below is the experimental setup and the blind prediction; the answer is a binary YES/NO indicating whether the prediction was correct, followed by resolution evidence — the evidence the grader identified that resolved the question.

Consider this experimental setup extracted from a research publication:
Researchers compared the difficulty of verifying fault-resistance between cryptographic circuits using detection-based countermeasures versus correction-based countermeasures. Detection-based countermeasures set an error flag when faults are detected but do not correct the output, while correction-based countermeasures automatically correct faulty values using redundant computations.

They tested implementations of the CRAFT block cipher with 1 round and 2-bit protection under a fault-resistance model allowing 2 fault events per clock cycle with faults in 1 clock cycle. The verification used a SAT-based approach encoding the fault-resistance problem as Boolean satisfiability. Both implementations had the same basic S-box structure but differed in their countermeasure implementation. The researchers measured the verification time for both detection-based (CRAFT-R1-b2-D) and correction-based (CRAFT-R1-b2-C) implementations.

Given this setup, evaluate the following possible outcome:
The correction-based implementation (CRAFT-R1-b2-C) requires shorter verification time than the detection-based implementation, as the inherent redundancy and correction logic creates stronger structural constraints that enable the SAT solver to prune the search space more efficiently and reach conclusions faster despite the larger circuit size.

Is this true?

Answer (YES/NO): NO